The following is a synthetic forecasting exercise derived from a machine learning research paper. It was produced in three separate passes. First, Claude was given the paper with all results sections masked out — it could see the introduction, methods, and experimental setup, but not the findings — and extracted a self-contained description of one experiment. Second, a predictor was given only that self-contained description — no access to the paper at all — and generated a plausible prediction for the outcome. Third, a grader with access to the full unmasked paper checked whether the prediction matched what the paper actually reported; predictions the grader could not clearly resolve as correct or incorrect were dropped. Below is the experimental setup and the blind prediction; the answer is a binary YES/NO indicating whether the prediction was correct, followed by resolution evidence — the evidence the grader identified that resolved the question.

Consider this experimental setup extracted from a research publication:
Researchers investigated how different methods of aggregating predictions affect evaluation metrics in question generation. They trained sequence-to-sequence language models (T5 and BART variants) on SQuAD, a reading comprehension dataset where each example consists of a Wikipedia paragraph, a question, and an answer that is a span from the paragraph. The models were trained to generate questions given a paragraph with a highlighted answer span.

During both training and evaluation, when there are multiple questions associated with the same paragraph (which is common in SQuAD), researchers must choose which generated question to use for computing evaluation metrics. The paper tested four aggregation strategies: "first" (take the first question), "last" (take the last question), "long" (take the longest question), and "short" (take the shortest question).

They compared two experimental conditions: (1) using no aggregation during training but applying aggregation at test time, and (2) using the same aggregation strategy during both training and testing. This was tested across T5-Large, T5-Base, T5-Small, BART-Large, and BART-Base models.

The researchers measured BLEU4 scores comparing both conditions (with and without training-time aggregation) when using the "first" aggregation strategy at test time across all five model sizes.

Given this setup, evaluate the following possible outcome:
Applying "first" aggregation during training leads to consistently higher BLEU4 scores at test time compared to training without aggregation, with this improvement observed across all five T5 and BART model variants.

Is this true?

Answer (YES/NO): NO